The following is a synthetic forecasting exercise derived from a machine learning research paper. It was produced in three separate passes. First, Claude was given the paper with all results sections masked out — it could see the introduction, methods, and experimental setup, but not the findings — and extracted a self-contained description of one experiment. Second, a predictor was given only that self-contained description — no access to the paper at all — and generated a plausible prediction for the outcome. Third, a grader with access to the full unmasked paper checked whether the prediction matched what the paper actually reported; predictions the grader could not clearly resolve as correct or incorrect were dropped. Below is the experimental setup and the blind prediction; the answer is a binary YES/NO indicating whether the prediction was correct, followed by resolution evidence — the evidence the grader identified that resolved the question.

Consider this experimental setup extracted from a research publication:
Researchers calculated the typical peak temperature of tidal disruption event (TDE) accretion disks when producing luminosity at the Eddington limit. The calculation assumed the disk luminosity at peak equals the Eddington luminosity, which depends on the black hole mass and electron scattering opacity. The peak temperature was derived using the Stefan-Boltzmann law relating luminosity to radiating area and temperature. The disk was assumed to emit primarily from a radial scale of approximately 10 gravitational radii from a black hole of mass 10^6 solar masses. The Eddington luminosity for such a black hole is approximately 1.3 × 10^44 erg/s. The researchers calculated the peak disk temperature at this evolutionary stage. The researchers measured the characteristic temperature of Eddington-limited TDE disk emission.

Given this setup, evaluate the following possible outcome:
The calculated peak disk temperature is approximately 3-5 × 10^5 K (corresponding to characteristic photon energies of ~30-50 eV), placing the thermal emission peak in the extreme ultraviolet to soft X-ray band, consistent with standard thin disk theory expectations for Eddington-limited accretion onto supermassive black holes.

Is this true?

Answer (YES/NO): NO